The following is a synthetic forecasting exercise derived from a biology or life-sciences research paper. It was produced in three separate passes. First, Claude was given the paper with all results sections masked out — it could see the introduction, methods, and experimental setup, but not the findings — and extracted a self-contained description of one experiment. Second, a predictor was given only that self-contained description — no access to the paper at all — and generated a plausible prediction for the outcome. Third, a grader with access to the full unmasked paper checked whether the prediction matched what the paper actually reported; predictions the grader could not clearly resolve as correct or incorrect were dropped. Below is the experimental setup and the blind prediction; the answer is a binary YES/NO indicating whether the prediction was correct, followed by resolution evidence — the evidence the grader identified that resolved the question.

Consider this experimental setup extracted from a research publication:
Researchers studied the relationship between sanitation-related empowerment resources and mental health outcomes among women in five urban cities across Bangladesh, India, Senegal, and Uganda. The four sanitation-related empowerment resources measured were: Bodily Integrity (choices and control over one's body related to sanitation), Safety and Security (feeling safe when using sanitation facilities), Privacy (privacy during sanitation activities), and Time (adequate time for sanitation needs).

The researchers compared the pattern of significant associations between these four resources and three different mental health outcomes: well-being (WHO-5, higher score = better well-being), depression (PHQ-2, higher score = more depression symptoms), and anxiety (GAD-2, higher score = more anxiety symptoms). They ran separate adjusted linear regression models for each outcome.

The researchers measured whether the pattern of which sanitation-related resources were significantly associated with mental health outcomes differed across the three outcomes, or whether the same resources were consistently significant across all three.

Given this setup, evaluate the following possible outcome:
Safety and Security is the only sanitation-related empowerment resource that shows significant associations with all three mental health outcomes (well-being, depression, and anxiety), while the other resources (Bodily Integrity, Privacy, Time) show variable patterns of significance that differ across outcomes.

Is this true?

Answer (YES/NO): NO